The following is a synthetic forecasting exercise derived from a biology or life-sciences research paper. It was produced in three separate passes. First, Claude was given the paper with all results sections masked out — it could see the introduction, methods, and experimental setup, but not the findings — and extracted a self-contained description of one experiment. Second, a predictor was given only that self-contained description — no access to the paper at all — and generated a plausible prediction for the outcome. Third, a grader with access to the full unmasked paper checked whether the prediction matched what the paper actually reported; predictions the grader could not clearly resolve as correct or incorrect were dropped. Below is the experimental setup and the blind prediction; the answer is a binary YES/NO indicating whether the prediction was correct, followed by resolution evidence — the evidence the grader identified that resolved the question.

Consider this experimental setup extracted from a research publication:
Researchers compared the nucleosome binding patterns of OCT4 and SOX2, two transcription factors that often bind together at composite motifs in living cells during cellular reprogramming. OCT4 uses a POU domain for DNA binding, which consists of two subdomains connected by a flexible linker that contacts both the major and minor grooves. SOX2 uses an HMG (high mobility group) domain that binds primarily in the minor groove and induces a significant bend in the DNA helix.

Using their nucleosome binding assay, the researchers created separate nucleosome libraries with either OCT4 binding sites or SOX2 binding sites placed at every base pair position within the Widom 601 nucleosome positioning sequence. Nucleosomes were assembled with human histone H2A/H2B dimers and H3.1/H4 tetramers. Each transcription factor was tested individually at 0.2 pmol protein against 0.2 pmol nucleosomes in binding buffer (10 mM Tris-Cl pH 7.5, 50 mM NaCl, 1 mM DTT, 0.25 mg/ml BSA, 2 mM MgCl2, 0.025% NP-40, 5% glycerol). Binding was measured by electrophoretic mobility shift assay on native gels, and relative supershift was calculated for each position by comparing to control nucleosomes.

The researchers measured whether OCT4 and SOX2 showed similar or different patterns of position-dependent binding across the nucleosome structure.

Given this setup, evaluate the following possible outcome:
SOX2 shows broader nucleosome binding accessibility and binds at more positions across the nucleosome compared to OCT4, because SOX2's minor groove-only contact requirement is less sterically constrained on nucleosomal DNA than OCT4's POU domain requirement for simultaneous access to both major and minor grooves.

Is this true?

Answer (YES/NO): YES